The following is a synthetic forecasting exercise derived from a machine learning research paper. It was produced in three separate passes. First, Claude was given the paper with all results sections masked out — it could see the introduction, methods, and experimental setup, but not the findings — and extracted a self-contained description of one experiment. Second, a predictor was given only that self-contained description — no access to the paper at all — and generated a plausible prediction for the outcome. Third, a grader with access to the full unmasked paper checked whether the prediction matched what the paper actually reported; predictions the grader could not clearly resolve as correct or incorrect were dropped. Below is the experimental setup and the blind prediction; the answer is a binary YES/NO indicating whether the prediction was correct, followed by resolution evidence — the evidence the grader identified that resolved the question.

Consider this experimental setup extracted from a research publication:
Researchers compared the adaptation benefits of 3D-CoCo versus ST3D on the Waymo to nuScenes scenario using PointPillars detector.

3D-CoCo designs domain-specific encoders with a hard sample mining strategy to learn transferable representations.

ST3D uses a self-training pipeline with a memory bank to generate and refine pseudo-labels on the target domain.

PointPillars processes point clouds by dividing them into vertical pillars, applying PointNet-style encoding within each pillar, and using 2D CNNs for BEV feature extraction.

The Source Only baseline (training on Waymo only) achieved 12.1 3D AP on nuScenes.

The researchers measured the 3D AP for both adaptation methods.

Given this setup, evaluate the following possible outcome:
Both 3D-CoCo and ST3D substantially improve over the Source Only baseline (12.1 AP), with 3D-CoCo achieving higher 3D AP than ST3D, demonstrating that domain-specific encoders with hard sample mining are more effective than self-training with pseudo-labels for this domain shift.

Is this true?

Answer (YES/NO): YES